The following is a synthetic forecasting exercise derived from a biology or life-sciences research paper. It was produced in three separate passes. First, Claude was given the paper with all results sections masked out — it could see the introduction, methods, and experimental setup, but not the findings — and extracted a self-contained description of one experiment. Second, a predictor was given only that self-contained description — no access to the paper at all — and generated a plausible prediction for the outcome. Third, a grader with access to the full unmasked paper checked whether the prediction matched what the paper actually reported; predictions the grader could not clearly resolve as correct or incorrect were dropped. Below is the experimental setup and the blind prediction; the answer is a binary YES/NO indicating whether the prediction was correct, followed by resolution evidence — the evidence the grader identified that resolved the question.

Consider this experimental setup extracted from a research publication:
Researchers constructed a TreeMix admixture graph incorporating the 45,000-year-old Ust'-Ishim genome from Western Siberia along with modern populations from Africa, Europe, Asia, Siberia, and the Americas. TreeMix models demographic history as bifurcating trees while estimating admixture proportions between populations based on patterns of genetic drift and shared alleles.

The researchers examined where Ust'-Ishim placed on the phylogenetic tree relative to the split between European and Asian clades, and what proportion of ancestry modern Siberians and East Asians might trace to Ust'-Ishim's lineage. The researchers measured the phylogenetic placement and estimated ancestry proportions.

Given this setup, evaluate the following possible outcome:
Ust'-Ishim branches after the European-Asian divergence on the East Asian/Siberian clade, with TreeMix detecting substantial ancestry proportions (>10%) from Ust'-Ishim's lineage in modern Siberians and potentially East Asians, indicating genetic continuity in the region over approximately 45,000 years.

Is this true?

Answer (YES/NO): NO